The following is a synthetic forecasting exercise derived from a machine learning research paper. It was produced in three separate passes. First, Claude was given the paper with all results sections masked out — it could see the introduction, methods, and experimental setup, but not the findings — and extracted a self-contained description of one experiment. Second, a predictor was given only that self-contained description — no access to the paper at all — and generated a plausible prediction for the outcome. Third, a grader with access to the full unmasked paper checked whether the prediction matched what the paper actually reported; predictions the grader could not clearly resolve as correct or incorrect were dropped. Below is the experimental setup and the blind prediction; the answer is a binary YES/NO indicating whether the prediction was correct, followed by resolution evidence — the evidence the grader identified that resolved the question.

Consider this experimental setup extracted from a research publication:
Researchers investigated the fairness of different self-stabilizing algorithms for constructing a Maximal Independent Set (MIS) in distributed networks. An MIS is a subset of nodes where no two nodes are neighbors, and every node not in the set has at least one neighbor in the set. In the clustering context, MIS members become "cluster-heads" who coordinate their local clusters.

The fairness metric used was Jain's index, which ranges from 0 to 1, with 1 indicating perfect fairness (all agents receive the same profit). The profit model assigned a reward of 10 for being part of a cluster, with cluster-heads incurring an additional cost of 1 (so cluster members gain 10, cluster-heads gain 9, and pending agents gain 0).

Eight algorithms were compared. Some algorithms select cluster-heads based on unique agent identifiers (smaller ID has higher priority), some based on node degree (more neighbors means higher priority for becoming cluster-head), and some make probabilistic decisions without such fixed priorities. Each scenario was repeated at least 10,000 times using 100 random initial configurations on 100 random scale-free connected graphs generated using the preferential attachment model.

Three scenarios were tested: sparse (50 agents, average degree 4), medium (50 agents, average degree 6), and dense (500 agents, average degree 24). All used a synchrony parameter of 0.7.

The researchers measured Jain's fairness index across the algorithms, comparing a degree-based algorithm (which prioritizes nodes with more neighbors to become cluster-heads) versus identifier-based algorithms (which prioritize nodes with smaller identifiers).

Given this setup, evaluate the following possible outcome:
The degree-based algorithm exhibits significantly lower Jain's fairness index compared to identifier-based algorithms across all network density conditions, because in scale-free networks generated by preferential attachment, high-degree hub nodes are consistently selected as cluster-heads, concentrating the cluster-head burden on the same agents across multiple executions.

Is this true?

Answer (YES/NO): YES